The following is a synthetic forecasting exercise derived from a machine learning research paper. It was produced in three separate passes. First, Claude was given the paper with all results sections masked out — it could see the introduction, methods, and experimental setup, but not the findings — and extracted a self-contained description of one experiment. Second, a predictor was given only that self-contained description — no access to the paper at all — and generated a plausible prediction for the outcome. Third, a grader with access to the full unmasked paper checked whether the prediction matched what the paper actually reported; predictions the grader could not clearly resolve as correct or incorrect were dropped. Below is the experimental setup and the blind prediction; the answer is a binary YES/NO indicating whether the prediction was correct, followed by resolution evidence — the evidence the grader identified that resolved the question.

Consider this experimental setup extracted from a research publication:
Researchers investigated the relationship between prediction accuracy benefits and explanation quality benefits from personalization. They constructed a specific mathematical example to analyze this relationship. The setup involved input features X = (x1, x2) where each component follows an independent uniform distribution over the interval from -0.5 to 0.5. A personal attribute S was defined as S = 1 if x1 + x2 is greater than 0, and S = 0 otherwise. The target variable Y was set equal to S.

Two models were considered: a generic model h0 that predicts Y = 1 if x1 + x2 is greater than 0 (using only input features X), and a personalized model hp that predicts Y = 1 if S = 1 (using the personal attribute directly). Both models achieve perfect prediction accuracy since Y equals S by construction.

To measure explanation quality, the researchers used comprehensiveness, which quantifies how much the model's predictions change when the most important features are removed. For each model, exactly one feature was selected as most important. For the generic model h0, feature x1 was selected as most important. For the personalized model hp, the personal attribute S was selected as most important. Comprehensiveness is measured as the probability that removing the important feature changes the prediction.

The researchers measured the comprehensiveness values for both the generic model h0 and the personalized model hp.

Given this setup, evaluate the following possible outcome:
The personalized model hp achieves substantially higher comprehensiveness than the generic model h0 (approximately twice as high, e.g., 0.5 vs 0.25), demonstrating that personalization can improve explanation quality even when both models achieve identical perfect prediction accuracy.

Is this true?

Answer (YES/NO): YES